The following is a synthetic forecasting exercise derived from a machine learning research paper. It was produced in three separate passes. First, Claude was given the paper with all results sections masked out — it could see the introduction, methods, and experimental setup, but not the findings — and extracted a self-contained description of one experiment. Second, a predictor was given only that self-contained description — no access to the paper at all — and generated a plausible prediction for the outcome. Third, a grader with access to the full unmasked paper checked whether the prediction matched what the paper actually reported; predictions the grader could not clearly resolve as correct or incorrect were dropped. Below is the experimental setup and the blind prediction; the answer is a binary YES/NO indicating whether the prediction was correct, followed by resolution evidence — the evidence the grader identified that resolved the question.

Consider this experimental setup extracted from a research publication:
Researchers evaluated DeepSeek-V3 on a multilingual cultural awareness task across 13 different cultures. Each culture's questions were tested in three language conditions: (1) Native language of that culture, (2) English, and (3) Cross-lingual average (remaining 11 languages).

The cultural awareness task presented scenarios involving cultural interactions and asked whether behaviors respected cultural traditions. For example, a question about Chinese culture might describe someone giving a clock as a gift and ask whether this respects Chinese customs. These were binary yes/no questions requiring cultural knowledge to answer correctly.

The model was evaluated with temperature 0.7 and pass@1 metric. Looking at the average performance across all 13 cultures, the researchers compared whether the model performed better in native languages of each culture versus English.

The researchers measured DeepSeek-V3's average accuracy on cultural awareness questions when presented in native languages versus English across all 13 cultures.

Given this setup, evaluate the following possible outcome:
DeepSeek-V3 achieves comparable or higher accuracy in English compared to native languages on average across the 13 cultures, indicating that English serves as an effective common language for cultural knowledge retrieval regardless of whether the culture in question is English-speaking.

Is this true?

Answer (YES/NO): YES